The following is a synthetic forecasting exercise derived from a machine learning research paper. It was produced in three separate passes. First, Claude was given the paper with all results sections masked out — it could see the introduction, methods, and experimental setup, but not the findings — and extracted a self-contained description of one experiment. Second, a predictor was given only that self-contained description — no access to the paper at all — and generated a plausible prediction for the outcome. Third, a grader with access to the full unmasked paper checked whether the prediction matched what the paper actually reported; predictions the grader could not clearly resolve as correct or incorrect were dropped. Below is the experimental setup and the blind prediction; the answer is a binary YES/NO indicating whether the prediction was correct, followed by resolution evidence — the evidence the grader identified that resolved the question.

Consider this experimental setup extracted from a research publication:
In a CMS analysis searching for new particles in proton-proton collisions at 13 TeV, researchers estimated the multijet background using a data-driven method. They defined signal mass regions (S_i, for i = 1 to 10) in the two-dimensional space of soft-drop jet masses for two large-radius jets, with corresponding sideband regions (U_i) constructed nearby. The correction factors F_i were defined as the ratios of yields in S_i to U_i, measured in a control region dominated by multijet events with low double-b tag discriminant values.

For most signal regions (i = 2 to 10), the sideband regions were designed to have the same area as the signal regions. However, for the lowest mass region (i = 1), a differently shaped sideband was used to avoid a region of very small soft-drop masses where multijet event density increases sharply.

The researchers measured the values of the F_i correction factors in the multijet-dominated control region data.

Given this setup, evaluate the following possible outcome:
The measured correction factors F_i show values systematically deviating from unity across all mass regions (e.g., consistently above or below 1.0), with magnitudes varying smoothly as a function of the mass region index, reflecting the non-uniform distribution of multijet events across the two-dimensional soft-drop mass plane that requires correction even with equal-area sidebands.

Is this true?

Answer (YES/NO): NO